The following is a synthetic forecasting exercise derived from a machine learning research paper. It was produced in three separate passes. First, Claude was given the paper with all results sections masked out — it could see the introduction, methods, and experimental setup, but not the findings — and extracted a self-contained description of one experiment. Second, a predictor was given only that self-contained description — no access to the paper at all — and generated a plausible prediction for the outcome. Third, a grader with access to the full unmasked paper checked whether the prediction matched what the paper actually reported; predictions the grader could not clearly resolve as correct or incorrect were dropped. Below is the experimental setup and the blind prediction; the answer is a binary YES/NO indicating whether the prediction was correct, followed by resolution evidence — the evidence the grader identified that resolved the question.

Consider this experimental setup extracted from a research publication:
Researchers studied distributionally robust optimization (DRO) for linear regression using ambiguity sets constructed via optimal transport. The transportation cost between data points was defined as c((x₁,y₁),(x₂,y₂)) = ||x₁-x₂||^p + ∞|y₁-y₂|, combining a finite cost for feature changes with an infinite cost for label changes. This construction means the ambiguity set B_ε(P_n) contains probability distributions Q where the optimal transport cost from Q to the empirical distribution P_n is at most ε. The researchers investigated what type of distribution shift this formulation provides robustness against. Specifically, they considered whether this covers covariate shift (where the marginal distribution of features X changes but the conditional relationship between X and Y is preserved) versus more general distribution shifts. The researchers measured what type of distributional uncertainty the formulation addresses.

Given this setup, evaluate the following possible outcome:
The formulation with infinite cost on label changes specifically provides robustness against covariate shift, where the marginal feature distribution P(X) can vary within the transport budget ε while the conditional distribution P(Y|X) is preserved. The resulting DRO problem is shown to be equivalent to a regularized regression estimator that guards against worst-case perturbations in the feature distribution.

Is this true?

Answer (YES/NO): NO